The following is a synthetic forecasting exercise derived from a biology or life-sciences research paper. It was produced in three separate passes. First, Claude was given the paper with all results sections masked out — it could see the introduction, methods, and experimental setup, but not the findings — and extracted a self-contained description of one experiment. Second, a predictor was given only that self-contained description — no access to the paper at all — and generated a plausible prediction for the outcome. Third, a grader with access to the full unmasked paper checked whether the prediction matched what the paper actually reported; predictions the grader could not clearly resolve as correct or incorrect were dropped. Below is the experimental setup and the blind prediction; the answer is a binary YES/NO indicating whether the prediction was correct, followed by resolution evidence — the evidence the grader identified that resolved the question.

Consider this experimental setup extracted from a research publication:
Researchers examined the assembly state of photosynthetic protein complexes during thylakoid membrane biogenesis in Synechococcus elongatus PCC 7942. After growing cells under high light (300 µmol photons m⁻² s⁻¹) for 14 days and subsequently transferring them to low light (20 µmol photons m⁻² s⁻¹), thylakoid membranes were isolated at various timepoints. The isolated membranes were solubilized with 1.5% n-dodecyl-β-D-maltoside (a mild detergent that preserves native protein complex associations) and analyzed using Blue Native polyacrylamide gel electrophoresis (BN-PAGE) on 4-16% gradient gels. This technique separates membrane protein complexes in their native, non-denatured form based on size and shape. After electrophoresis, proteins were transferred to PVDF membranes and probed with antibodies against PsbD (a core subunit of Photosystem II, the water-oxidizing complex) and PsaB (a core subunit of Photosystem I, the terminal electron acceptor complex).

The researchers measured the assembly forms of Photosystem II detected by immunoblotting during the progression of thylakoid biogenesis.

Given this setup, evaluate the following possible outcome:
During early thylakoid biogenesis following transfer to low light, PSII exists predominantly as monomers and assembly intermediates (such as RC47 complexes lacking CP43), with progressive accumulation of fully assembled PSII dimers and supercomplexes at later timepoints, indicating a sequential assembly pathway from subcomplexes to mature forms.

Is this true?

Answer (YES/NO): NO